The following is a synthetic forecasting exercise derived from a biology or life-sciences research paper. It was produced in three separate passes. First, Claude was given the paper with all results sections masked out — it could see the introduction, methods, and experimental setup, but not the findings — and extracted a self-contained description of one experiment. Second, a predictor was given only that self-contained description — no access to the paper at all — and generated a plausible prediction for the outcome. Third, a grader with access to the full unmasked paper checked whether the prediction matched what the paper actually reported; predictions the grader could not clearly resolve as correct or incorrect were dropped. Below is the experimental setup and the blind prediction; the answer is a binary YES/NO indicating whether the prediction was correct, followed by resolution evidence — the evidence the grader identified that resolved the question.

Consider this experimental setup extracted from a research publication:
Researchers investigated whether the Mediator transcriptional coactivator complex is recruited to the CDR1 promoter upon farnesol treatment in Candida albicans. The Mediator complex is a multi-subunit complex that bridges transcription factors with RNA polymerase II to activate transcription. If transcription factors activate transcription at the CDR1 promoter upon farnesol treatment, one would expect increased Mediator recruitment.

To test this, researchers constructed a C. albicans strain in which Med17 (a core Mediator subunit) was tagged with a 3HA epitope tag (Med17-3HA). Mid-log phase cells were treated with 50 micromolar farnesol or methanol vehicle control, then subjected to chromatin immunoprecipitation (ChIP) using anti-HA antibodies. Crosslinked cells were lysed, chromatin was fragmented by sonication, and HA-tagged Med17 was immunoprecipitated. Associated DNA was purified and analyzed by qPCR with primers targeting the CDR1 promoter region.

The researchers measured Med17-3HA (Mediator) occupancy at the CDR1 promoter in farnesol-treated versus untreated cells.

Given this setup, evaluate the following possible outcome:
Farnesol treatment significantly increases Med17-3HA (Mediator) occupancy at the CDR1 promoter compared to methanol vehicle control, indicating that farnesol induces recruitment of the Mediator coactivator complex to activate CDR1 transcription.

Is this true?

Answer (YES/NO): YES